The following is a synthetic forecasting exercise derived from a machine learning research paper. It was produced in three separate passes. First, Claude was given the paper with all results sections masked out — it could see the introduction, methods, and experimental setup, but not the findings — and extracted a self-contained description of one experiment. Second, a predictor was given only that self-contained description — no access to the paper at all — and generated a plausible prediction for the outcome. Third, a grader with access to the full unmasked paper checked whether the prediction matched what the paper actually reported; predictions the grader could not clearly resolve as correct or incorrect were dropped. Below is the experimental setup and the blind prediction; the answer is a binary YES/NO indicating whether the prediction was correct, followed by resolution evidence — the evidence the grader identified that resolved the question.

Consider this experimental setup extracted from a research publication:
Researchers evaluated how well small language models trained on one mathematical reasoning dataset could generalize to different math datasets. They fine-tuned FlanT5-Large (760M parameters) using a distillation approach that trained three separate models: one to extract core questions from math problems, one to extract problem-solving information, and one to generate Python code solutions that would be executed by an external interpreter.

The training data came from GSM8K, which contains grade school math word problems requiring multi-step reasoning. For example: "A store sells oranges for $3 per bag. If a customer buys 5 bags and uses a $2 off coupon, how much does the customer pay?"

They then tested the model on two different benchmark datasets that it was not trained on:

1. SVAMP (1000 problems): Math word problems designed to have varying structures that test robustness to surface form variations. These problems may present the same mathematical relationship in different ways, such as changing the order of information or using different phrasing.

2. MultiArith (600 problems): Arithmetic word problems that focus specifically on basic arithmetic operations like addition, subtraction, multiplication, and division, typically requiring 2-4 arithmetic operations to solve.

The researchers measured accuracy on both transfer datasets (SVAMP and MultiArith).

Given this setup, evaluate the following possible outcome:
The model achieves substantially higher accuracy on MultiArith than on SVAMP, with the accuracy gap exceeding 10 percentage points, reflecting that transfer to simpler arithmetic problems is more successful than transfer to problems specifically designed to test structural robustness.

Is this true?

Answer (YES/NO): YES